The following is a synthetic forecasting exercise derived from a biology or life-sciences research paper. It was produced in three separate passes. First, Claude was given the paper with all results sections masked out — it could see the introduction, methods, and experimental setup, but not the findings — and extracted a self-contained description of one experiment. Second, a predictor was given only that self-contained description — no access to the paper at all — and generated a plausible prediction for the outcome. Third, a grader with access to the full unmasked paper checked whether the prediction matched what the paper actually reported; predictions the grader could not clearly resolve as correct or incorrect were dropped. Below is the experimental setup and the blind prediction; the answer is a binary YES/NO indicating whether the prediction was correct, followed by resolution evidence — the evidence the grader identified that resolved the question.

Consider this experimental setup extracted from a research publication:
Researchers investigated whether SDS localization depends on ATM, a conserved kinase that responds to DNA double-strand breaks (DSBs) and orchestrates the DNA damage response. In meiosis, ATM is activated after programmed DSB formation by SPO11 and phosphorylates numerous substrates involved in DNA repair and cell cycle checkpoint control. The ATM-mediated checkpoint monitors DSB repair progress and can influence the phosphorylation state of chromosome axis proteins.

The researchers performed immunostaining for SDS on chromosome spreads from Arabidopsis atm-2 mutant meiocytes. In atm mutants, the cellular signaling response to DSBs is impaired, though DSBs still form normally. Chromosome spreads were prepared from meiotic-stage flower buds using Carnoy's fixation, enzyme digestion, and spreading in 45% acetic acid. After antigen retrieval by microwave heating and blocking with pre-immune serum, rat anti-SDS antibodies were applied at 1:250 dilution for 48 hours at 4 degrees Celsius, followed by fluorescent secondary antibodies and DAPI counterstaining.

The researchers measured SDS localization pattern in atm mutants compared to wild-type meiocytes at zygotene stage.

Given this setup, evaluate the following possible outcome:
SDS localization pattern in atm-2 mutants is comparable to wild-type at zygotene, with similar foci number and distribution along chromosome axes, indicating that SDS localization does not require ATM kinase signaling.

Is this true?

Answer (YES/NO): YES